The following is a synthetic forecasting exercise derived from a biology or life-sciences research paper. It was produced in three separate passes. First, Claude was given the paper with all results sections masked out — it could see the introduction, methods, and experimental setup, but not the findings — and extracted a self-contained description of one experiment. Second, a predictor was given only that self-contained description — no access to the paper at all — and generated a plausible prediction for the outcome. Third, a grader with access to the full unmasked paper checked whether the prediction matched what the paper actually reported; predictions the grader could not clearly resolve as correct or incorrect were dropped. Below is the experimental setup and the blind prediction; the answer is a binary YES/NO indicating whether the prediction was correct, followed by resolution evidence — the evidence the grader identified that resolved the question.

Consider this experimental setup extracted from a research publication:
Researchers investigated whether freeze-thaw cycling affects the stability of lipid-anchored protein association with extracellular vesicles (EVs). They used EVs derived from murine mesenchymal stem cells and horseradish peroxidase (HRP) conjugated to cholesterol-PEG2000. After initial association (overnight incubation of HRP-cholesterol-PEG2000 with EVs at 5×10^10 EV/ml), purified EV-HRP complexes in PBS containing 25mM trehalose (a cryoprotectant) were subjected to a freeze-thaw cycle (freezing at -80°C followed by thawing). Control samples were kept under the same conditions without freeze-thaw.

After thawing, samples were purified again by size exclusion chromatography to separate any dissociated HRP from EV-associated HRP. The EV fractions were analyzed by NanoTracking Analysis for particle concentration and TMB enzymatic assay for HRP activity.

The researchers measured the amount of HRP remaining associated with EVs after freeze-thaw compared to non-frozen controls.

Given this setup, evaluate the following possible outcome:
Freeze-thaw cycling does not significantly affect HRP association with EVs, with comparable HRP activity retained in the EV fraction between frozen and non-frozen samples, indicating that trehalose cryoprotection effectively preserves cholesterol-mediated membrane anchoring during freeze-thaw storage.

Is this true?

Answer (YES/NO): YES